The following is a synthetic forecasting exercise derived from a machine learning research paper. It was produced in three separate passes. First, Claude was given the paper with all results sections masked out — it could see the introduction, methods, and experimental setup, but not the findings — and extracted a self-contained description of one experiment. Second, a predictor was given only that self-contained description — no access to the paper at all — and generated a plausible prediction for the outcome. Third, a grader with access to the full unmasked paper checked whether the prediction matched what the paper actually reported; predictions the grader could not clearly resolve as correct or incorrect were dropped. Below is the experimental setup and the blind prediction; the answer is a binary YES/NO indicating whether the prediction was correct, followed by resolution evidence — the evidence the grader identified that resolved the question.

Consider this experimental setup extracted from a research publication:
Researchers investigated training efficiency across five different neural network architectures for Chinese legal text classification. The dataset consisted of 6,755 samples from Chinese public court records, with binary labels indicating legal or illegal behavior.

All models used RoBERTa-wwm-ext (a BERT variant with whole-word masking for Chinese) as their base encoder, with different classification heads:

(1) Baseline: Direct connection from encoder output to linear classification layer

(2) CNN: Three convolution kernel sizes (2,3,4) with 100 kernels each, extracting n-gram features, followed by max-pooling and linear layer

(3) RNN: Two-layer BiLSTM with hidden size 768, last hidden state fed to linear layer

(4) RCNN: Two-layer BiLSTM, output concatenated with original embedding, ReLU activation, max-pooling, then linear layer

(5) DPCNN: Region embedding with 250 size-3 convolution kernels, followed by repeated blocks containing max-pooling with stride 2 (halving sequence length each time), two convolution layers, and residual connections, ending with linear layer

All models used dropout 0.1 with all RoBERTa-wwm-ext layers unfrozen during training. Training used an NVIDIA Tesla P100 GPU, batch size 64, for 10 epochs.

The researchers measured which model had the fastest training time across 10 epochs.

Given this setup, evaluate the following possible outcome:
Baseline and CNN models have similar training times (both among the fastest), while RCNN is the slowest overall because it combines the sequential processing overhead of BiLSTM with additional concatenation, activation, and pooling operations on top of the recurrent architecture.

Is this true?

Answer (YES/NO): NO